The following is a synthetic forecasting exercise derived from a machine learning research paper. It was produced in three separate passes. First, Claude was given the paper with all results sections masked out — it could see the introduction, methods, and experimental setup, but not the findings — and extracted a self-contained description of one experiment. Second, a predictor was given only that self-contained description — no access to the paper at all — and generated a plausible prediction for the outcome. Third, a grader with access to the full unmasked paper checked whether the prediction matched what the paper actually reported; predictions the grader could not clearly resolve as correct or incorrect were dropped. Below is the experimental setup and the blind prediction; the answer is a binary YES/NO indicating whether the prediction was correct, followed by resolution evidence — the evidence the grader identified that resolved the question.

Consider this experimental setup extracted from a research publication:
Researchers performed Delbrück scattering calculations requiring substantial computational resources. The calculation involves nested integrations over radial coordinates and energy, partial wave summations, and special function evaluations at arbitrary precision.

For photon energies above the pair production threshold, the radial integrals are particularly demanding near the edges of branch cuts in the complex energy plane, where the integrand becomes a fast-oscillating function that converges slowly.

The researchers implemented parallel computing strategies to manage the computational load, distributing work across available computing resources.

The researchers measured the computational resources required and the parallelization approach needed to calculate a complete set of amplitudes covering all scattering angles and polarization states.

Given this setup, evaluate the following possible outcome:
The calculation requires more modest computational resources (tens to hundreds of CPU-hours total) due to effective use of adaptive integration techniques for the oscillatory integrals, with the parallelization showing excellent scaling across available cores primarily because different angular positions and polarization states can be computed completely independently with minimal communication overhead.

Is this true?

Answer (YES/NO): NO